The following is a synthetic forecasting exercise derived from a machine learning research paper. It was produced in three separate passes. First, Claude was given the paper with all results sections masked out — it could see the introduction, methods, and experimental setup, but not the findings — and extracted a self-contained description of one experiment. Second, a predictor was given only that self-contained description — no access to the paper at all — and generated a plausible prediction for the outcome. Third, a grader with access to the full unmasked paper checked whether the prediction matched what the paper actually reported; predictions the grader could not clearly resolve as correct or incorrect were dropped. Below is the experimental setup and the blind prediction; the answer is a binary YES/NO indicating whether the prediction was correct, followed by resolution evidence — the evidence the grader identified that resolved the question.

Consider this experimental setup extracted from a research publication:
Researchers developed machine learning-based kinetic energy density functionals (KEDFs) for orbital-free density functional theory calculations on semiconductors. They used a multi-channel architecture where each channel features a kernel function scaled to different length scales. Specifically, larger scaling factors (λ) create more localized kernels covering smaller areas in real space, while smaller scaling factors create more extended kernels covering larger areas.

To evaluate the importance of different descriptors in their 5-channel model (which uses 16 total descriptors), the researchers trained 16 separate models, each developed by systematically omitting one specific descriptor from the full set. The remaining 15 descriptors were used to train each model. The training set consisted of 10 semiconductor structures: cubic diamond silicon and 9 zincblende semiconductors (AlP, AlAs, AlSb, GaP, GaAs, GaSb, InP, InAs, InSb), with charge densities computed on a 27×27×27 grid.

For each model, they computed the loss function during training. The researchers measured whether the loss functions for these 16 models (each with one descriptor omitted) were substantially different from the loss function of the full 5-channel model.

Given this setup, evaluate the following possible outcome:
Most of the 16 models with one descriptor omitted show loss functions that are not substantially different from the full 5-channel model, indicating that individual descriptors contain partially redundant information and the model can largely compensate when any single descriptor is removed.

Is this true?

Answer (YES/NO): YES